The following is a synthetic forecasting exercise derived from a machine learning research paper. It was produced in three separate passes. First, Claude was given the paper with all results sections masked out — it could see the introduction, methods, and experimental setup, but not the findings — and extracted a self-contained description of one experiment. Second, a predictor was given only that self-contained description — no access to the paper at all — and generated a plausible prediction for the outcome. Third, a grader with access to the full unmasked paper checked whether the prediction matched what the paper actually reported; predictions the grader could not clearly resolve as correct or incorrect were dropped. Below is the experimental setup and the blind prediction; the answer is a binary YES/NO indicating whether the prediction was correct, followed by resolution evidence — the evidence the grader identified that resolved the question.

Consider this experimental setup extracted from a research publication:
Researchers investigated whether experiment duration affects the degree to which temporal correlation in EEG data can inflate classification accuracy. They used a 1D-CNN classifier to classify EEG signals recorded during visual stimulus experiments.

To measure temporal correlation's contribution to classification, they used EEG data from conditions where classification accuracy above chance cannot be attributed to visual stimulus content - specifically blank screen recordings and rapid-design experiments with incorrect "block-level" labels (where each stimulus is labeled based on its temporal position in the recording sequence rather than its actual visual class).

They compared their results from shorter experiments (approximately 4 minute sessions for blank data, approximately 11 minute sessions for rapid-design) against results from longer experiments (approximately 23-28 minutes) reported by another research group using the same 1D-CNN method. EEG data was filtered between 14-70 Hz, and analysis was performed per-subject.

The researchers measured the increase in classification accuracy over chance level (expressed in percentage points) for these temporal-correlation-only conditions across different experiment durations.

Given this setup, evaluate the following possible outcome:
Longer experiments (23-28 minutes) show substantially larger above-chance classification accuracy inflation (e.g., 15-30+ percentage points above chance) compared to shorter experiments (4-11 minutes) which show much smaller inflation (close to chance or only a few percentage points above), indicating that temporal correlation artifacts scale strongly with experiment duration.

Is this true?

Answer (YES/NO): NO